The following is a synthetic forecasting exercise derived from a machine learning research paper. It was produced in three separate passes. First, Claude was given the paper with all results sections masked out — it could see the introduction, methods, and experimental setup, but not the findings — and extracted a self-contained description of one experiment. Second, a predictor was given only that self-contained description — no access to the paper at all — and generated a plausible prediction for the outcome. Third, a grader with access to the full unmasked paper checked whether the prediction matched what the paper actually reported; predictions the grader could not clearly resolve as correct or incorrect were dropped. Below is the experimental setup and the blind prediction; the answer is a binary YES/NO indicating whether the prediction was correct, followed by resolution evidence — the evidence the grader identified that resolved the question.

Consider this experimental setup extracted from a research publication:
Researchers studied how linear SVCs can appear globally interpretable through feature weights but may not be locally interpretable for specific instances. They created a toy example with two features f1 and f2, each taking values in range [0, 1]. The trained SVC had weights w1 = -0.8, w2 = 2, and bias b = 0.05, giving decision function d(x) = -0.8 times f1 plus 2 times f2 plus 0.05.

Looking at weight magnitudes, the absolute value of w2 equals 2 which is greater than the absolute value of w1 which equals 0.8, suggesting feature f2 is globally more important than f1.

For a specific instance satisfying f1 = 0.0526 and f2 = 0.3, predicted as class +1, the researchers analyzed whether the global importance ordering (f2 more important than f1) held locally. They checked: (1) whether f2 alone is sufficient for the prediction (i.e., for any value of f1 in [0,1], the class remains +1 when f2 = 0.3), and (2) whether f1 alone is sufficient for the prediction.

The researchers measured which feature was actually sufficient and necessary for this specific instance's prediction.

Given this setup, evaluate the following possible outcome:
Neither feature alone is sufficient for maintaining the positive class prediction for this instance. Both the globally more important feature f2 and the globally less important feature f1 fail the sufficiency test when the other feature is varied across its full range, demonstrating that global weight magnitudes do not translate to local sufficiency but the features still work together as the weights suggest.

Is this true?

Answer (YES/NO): NO